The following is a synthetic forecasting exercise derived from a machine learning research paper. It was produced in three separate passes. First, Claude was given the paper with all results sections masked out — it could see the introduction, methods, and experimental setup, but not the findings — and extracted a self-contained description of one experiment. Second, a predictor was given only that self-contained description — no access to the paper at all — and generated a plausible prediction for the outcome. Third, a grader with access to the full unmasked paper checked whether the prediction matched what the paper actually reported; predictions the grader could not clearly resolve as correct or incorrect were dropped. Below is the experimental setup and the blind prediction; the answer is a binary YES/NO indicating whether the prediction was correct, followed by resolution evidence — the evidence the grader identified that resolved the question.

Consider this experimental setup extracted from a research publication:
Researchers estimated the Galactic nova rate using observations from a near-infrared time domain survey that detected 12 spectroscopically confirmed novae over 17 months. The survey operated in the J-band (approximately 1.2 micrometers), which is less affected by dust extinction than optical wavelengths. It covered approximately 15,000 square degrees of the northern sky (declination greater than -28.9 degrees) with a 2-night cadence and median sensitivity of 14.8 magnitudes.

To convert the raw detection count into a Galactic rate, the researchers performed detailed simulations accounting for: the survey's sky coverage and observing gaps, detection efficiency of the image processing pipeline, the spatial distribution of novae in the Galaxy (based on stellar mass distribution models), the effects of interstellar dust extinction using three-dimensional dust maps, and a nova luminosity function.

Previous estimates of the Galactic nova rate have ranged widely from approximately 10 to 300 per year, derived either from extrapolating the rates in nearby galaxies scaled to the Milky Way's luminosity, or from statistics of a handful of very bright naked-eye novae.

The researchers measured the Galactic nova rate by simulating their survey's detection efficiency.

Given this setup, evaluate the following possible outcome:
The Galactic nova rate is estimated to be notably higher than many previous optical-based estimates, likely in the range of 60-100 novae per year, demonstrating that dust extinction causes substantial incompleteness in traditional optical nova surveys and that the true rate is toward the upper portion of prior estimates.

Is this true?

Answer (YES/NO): NO